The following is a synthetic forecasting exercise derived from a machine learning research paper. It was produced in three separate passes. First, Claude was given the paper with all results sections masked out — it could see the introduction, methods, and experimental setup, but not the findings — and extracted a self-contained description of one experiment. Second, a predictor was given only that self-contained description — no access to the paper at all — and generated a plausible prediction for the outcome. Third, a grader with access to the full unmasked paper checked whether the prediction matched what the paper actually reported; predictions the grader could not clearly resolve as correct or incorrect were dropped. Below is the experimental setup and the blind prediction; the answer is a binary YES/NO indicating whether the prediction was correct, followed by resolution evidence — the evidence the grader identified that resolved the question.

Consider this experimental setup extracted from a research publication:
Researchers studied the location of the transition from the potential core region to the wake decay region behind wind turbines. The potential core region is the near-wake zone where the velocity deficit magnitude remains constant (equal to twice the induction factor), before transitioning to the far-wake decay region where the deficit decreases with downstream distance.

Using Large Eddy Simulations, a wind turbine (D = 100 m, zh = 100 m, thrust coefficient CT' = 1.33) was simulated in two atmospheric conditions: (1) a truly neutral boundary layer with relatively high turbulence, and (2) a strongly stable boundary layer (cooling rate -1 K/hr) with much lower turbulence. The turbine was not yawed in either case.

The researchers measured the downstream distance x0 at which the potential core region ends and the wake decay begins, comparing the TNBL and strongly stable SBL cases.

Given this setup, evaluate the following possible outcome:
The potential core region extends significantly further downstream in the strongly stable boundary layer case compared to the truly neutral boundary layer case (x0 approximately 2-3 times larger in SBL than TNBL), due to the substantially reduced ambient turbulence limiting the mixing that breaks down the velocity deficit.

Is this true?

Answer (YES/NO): NO